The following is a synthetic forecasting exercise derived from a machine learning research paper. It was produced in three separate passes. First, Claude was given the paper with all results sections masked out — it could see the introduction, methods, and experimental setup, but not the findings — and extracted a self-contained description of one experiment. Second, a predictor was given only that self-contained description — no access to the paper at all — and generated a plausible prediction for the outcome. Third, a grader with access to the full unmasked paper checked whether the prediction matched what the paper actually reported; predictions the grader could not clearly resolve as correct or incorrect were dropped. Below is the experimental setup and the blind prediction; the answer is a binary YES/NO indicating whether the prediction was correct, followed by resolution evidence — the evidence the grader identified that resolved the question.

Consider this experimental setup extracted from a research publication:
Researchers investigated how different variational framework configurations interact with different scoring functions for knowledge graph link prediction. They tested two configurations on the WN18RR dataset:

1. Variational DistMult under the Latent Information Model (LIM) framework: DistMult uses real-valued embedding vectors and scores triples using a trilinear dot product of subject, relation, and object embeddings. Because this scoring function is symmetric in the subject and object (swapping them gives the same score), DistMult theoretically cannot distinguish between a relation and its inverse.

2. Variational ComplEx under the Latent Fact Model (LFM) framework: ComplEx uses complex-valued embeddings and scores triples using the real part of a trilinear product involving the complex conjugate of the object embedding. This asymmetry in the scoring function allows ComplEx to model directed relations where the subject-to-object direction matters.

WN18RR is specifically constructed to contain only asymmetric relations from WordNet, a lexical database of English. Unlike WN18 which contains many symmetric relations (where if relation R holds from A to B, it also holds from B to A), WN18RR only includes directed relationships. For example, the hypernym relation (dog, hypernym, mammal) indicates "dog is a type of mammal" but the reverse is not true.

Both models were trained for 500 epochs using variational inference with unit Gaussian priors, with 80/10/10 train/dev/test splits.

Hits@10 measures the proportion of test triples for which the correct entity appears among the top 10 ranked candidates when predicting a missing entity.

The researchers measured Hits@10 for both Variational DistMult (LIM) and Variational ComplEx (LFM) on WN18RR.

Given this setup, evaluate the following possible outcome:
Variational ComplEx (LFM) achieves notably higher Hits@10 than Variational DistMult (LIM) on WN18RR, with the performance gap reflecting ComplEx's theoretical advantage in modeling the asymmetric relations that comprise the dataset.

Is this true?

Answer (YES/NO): YES